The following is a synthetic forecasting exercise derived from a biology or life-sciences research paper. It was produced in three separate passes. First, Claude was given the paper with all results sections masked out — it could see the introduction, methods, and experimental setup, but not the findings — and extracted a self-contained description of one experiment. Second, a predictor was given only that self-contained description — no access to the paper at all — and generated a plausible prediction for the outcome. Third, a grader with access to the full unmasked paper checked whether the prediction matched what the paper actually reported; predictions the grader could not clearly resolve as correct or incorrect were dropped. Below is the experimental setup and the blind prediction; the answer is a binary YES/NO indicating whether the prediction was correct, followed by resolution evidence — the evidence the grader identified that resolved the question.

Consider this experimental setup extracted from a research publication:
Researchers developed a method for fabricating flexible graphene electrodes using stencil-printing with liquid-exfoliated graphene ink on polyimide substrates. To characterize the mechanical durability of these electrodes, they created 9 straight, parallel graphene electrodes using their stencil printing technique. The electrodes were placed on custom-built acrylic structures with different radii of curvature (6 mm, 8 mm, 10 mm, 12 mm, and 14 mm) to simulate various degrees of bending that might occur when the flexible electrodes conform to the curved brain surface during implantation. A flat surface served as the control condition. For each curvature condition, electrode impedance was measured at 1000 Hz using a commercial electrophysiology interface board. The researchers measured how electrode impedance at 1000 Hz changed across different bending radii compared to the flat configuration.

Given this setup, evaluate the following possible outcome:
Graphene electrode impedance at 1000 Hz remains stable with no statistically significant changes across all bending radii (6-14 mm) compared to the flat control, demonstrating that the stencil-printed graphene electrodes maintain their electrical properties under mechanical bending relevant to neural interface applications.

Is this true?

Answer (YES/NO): YES